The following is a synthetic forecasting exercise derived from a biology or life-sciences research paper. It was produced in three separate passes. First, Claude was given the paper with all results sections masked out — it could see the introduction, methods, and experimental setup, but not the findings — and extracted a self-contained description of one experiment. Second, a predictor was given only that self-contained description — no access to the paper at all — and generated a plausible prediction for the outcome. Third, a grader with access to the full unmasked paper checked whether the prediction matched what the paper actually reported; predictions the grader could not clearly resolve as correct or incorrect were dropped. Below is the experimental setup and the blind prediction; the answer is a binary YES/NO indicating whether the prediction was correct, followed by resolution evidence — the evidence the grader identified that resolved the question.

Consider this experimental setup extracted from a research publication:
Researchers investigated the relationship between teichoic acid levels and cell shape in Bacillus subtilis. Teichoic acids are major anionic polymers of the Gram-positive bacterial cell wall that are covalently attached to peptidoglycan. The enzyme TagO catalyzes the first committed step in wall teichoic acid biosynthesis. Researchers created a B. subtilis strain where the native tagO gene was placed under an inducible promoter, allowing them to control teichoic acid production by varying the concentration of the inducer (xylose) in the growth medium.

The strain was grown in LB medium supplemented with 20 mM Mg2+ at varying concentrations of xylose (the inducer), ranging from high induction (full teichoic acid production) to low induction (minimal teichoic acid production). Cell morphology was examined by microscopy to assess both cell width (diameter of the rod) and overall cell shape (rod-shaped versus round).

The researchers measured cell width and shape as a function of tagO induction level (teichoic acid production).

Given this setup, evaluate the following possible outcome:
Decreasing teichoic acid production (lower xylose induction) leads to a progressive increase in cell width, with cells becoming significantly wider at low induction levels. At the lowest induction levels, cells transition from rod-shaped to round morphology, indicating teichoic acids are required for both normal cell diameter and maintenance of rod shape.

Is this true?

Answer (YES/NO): YES